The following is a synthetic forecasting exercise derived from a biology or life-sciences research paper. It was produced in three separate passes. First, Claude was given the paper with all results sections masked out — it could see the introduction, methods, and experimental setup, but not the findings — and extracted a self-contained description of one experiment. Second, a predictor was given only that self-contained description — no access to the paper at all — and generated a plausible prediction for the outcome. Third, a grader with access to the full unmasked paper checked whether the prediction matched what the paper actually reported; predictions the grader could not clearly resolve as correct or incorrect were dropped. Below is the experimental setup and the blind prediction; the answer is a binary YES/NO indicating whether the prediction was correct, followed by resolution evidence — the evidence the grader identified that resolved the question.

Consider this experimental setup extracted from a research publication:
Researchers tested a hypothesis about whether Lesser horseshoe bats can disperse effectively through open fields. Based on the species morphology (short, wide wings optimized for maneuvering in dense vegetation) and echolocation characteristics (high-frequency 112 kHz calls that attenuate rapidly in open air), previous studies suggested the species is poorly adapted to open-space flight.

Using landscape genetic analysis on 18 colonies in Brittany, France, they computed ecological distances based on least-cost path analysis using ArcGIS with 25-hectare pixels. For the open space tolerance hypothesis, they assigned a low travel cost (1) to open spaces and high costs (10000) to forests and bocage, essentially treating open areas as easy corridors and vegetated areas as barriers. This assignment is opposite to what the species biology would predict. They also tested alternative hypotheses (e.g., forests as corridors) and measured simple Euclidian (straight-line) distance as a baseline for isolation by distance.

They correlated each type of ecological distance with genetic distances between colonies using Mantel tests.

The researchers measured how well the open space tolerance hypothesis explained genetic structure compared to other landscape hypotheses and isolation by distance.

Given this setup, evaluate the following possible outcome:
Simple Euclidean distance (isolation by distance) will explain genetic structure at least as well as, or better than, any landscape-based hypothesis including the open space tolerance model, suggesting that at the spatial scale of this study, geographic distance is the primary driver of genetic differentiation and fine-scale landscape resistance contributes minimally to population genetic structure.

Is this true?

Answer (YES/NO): YES